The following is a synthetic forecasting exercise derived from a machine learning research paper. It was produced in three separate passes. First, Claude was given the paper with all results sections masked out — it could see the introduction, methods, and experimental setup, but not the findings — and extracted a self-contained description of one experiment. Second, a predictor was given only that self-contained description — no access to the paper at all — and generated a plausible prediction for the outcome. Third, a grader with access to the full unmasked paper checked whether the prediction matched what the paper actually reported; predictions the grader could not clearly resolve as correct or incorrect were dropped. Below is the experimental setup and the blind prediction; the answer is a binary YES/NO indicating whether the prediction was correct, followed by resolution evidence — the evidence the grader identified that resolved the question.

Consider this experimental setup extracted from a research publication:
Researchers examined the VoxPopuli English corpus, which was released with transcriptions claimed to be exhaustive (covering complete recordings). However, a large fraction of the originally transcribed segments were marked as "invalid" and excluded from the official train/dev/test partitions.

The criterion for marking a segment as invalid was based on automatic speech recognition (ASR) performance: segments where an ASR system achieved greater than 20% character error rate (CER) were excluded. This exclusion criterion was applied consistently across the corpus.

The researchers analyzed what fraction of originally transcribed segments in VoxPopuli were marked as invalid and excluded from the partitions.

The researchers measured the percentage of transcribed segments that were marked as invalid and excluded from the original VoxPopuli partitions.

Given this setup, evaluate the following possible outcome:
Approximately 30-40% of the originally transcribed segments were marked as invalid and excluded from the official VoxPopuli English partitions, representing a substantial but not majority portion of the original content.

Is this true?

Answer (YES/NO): NO